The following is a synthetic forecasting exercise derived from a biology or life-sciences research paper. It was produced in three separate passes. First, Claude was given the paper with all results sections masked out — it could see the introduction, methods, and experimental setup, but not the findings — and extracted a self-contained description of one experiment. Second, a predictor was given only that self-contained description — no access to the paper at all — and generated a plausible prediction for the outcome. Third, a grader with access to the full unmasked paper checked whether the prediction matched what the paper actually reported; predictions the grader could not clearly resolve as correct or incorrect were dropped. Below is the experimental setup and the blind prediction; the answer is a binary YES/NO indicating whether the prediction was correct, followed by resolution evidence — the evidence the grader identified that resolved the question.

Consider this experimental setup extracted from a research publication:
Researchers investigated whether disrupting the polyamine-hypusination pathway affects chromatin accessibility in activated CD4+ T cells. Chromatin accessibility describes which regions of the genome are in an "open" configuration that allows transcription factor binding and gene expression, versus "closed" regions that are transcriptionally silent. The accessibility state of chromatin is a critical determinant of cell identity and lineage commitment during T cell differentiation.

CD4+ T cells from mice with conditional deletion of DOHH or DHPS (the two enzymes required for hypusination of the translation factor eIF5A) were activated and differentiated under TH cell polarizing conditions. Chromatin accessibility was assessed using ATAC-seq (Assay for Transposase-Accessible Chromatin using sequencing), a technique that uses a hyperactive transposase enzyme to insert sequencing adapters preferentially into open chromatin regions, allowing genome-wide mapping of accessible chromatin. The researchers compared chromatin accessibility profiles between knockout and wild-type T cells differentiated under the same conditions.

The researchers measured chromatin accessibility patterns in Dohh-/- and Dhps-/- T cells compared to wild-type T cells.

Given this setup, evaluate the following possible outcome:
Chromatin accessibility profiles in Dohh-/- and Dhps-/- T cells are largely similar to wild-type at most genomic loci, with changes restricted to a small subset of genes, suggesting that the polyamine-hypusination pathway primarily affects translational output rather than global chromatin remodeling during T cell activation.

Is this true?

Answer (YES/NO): NO